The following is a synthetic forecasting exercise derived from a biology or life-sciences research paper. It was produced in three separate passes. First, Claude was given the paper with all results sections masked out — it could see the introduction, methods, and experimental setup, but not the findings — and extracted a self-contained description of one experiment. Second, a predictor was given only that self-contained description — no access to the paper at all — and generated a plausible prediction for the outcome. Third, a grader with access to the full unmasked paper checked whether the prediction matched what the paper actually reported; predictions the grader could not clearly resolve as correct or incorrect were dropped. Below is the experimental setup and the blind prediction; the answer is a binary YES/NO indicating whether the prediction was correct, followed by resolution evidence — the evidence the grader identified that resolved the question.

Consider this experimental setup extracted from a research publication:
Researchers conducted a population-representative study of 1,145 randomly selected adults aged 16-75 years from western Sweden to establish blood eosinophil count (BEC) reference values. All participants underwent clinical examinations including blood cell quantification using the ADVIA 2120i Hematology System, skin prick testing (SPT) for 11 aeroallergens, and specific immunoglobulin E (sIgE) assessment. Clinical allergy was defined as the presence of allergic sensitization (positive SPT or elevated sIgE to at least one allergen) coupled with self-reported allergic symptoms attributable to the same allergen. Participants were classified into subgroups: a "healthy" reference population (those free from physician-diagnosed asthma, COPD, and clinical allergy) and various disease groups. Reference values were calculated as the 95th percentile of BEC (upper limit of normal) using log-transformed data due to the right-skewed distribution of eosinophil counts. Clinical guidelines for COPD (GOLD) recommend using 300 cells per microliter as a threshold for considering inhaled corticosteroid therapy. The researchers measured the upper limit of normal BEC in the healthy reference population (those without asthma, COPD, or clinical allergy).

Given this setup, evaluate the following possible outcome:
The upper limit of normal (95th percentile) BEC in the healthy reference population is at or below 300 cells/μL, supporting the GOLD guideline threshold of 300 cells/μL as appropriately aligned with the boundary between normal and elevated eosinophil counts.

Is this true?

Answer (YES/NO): NO